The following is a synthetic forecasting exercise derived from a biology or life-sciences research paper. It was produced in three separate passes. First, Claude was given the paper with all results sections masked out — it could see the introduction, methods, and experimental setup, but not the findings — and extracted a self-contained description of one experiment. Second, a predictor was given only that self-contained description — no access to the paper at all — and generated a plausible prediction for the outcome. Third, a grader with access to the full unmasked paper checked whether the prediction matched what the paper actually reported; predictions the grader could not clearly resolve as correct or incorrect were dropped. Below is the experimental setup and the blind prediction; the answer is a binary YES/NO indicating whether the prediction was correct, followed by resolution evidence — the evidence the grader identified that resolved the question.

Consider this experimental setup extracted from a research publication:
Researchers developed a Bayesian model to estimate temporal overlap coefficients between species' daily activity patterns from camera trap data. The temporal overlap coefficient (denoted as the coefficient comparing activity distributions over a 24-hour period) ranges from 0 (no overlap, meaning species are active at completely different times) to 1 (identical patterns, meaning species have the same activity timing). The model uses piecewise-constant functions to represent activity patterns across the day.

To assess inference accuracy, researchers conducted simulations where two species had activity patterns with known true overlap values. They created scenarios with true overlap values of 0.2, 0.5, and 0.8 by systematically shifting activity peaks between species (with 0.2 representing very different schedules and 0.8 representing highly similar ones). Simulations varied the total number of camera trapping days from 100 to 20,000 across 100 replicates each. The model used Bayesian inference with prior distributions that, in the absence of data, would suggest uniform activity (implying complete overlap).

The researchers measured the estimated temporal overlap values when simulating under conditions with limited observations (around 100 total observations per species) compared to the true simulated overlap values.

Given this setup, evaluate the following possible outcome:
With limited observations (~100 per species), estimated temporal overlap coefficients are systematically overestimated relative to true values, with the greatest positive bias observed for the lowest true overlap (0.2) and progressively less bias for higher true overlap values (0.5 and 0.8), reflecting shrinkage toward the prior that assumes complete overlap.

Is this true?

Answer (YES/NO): NO